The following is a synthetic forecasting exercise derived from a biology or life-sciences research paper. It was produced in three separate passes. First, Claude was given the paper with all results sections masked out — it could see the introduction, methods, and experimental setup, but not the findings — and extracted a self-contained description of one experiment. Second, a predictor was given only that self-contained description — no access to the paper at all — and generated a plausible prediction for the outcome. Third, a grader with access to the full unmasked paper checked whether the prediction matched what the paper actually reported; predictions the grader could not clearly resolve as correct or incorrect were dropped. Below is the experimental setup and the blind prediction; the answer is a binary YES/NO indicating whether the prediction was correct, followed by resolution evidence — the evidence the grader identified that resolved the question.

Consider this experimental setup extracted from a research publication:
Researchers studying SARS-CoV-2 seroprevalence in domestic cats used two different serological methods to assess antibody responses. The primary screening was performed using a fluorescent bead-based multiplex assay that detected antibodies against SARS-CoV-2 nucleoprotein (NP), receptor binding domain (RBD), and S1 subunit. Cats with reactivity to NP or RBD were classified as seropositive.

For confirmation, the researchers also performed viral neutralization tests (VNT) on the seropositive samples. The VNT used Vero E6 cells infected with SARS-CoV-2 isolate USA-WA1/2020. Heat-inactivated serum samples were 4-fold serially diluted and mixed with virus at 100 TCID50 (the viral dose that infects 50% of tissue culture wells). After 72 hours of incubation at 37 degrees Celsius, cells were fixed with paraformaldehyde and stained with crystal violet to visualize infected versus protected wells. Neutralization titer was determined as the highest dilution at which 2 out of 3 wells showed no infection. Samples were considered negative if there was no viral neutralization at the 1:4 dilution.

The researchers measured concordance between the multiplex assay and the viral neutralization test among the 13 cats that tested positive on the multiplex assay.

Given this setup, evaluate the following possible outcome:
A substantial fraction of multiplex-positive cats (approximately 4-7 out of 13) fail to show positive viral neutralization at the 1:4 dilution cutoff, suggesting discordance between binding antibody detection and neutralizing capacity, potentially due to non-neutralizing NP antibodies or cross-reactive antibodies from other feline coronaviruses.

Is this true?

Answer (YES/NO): YES